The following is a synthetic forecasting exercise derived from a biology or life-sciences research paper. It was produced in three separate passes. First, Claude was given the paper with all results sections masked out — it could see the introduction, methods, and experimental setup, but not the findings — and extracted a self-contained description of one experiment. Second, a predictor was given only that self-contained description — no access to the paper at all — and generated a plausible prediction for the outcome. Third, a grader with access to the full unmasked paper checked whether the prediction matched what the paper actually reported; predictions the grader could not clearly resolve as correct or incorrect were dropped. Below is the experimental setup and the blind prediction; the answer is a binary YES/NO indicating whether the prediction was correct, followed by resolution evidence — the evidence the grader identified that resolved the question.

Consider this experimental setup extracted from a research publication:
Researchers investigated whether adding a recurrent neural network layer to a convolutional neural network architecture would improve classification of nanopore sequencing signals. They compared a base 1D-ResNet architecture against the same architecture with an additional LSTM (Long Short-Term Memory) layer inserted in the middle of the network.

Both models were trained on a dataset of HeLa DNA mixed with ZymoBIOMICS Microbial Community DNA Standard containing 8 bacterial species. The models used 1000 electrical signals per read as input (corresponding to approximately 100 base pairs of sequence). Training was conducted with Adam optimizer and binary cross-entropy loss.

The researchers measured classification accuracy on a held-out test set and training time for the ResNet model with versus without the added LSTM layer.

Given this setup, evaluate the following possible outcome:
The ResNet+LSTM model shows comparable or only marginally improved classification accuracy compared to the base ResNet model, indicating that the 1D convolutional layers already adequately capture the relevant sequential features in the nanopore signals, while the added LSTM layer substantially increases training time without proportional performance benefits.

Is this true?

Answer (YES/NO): YES